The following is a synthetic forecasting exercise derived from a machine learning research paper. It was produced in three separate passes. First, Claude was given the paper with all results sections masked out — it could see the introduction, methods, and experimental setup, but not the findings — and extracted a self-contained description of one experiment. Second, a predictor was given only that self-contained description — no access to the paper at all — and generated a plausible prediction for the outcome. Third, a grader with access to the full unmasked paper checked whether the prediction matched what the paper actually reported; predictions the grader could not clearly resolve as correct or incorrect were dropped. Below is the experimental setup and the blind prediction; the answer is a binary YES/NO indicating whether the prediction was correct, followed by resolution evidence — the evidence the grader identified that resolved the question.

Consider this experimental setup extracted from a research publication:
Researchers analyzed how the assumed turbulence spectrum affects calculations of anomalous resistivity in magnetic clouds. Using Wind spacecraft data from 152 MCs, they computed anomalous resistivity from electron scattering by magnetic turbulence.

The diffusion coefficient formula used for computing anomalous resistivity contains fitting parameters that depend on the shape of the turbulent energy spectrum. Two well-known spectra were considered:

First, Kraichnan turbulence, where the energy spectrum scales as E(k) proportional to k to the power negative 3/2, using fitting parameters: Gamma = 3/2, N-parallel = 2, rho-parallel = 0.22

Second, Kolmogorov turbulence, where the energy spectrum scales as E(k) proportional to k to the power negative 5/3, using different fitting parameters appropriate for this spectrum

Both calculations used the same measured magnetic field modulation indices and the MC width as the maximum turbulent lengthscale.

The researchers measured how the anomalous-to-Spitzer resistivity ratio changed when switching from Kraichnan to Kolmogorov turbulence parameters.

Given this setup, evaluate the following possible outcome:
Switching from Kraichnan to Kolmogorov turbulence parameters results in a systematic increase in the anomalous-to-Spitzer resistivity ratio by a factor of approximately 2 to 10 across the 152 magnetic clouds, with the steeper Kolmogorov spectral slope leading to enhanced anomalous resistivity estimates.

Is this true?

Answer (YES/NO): NO